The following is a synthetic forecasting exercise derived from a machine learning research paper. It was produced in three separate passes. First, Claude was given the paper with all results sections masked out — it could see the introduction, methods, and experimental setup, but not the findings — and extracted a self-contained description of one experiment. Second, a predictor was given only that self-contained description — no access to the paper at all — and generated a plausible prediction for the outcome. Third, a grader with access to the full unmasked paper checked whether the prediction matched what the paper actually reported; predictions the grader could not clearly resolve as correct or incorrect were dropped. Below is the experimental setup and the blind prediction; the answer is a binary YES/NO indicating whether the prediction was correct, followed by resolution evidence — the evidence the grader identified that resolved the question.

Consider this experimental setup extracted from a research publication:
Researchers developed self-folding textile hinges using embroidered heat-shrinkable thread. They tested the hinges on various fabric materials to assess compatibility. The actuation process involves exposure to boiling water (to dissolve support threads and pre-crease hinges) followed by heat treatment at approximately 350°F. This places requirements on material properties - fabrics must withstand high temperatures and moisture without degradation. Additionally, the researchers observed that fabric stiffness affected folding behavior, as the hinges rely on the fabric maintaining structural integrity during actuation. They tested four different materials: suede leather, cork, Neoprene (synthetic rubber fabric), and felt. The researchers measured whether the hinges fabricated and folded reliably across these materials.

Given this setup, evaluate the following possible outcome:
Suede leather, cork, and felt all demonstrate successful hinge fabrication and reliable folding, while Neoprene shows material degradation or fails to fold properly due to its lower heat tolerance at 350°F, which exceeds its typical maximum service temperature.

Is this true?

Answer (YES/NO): NO